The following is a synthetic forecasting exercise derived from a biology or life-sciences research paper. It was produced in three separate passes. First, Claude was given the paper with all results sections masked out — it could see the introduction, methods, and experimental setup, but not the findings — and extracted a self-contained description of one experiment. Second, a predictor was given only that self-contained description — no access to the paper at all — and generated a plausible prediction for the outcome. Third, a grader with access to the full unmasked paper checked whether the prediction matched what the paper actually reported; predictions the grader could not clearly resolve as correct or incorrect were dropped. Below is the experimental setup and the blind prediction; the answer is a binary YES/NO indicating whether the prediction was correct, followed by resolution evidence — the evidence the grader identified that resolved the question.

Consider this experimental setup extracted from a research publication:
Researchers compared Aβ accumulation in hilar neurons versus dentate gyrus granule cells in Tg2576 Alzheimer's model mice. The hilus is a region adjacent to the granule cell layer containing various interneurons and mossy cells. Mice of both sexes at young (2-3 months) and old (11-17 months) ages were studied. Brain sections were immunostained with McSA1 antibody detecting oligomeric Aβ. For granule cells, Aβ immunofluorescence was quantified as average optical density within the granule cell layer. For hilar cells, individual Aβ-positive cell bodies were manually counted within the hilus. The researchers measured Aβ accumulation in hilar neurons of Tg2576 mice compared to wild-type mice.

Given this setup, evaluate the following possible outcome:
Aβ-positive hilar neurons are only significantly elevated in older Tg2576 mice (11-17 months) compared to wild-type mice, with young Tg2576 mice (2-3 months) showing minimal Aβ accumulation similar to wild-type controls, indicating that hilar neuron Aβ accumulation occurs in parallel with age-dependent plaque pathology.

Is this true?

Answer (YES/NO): NO